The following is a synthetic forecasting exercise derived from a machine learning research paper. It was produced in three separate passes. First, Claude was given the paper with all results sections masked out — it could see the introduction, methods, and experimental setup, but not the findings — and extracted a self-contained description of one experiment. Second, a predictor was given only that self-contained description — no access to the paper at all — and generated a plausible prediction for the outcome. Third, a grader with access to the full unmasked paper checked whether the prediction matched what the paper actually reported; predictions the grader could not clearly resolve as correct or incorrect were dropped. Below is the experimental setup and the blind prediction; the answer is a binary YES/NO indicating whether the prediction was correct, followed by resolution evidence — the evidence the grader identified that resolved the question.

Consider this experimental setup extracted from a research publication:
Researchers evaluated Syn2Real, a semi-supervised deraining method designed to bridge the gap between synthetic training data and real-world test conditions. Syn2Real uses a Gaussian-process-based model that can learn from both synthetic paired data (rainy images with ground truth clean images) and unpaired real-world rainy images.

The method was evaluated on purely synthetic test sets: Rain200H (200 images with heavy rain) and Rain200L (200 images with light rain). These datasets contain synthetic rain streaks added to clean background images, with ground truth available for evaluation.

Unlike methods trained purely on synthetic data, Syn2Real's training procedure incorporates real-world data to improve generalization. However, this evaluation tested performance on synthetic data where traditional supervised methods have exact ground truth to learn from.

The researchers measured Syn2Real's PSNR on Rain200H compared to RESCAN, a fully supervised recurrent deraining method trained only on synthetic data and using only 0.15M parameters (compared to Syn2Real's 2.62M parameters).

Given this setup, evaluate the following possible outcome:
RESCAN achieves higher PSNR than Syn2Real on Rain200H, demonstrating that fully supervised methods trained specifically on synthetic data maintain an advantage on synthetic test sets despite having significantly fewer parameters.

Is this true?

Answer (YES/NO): YES